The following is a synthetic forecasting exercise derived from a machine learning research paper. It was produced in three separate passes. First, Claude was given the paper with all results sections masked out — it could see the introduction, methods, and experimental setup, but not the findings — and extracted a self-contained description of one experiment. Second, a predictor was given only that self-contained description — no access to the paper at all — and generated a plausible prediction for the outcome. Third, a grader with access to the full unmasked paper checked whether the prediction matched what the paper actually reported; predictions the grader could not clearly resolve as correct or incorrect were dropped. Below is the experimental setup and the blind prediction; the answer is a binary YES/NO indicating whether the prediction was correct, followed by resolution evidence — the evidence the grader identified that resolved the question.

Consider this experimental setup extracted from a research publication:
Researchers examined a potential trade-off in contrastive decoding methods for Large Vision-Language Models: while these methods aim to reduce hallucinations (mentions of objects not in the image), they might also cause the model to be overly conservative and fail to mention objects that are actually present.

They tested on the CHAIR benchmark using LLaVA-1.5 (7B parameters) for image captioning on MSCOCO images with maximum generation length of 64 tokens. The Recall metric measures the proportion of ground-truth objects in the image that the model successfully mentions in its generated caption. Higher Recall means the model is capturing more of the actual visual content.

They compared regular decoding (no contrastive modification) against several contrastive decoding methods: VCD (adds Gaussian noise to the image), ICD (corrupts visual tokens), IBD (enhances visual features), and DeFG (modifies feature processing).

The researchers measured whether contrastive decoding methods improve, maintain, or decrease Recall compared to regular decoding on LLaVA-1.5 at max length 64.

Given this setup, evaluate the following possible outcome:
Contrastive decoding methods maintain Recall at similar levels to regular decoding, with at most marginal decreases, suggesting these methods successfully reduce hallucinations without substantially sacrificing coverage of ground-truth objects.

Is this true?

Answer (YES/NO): NO